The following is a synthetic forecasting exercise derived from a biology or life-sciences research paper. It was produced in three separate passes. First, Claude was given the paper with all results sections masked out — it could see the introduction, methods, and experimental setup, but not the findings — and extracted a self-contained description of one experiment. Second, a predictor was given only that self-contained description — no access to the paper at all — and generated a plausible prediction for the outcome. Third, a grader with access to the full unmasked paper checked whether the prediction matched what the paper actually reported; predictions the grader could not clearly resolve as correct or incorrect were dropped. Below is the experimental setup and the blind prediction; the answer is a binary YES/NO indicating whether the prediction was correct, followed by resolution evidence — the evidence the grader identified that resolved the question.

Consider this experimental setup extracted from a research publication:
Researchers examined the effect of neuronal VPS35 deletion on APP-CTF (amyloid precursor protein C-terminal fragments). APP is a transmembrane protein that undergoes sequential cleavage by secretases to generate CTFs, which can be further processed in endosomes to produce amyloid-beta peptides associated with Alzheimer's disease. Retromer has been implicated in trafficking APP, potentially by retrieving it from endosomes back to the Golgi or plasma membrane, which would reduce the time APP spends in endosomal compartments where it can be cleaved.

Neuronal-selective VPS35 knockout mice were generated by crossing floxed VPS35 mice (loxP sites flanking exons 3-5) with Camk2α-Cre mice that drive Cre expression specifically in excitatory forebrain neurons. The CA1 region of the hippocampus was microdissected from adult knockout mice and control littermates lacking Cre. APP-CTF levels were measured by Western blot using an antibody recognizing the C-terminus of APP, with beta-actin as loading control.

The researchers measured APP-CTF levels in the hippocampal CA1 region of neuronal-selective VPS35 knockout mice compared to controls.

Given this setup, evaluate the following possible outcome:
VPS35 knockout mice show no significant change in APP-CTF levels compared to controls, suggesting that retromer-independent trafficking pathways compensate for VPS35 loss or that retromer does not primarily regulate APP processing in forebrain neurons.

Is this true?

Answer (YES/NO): NO